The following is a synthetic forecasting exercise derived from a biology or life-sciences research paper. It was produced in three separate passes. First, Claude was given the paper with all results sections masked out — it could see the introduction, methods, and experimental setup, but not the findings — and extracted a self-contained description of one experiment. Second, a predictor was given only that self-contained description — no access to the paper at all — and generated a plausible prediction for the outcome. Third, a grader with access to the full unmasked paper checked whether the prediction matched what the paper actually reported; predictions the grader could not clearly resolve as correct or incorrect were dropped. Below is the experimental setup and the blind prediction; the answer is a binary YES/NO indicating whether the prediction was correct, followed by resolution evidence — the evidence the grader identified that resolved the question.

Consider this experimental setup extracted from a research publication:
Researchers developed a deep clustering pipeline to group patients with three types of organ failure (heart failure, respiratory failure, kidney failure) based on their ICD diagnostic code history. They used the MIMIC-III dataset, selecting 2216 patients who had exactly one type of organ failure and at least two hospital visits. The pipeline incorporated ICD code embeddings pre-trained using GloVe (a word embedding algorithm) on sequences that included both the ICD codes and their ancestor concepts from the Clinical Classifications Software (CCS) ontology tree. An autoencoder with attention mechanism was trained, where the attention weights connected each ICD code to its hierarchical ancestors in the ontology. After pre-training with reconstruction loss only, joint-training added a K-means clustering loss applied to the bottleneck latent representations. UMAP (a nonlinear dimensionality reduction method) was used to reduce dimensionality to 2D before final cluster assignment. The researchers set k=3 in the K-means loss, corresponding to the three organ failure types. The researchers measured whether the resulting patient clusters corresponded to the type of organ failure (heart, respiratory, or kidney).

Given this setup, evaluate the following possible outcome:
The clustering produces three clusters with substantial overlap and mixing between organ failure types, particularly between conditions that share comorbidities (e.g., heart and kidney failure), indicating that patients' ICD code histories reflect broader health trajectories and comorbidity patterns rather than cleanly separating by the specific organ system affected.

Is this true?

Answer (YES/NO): NO